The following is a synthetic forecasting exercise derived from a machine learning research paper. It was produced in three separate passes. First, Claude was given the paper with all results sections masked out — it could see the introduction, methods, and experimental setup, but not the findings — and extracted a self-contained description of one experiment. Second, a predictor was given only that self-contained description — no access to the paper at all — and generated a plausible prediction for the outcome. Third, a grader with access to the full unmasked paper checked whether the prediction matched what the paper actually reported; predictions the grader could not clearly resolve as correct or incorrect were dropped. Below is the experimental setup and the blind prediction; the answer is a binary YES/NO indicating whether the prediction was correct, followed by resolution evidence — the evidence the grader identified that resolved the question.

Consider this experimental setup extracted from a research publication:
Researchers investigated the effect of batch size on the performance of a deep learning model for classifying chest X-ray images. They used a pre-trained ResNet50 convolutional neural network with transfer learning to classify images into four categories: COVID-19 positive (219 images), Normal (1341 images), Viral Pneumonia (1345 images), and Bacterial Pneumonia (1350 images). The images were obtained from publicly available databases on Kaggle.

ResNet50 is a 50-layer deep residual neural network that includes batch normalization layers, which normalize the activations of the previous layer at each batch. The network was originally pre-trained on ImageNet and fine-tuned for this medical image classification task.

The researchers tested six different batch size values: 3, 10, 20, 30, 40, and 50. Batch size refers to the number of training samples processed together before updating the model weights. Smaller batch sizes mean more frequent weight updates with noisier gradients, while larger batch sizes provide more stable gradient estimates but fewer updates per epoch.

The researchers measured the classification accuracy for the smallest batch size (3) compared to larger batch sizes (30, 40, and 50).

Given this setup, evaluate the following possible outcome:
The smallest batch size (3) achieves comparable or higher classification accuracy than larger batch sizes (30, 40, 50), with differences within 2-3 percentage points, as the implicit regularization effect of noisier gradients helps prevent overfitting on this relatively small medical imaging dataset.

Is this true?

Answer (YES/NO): YES